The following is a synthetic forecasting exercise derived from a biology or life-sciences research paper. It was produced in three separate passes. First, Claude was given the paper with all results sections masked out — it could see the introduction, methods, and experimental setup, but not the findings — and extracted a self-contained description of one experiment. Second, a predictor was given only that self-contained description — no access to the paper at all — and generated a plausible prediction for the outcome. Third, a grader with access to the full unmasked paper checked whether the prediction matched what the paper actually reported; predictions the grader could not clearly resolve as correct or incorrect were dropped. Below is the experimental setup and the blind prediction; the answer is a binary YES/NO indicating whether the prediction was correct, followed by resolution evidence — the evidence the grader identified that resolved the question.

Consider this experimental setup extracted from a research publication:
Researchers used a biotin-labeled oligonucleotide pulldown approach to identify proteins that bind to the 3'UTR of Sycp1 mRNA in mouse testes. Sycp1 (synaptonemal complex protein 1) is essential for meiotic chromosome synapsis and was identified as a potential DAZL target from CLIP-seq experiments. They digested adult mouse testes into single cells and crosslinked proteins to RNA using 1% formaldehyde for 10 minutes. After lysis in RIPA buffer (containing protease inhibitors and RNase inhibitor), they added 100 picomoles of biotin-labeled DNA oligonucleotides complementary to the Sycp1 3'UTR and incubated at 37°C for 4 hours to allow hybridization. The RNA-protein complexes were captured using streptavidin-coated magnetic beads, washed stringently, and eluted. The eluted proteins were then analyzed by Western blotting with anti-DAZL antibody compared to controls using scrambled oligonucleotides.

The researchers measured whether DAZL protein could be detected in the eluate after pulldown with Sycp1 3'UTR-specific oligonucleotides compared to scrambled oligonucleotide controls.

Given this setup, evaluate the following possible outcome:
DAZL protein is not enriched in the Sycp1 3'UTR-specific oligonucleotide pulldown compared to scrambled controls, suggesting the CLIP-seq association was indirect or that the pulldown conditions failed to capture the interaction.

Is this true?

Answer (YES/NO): NO